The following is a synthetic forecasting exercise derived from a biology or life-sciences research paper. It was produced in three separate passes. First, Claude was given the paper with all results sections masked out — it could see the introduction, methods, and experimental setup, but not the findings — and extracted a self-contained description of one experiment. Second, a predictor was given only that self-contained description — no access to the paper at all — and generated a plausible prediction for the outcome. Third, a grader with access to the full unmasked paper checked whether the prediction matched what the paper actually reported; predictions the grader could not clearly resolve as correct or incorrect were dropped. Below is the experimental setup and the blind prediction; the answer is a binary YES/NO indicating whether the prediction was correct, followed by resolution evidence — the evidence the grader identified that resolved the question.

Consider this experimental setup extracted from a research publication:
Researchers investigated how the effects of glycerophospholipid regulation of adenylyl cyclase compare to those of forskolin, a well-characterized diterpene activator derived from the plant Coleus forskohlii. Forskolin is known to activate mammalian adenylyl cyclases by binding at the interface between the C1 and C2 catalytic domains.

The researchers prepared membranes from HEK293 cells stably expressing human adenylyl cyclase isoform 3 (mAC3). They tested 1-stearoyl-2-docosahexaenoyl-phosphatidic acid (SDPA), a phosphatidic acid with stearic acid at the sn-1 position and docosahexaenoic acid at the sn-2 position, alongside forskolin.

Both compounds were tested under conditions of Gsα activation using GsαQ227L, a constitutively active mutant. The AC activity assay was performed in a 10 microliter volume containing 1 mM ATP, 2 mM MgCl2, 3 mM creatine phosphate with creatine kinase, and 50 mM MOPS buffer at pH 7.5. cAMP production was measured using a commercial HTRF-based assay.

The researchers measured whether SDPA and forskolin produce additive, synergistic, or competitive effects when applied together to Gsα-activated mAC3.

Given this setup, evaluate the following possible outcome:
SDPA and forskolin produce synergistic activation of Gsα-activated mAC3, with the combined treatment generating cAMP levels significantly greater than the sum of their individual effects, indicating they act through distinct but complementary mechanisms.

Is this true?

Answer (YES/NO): NO